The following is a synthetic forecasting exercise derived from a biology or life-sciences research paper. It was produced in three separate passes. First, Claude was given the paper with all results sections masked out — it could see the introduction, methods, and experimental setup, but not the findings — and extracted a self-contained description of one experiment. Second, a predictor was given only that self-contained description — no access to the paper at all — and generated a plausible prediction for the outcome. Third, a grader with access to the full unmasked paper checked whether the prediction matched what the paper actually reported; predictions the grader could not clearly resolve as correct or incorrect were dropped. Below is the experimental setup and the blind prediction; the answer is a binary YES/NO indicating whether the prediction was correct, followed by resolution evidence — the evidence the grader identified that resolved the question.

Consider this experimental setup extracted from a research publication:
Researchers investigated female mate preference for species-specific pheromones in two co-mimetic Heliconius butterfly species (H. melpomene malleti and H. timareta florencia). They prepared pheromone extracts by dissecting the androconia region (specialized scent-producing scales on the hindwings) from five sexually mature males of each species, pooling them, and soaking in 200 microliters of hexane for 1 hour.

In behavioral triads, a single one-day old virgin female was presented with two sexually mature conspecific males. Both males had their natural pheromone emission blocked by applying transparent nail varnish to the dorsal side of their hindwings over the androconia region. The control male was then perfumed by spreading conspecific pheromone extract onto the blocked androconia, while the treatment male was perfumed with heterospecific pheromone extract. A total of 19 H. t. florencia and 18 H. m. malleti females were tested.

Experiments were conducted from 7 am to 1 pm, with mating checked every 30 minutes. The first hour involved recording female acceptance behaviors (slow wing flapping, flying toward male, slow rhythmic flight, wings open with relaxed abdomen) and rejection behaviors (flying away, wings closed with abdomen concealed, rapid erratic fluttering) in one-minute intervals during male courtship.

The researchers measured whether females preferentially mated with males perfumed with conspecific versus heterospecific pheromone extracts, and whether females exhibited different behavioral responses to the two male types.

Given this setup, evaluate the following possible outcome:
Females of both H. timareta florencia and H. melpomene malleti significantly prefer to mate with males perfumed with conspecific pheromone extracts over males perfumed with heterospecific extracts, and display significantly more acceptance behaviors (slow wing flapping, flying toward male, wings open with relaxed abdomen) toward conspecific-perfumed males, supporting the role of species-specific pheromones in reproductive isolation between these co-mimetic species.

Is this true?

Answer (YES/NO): NO